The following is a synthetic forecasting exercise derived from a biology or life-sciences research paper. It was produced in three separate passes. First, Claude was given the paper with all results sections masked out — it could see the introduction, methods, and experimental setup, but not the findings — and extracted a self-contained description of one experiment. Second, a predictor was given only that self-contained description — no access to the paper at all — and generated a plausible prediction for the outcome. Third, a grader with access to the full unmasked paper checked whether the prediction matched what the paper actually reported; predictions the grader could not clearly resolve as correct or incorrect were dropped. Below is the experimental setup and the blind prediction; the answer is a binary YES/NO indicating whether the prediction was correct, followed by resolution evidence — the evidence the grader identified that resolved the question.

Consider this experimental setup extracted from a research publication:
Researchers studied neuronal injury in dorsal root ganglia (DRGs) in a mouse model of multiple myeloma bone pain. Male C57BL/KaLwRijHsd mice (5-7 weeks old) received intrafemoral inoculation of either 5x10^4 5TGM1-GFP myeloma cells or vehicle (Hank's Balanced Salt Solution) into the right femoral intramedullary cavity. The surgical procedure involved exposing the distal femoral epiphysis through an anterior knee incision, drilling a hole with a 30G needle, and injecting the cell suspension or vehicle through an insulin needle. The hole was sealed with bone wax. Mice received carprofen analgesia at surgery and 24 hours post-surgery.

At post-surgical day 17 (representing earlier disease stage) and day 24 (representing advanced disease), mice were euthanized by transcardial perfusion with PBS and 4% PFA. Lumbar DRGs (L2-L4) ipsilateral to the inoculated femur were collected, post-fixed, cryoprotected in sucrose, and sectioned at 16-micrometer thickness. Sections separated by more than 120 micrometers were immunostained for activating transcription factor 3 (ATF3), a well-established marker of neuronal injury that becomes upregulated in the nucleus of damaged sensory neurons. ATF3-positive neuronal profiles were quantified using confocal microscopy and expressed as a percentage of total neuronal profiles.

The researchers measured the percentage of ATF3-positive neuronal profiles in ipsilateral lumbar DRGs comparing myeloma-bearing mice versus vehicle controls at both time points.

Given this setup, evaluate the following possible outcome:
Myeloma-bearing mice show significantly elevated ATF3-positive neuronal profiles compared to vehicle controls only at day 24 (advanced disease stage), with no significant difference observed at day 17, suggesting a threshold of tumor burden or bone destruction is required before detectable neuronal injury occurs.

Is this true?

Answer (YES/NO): YES